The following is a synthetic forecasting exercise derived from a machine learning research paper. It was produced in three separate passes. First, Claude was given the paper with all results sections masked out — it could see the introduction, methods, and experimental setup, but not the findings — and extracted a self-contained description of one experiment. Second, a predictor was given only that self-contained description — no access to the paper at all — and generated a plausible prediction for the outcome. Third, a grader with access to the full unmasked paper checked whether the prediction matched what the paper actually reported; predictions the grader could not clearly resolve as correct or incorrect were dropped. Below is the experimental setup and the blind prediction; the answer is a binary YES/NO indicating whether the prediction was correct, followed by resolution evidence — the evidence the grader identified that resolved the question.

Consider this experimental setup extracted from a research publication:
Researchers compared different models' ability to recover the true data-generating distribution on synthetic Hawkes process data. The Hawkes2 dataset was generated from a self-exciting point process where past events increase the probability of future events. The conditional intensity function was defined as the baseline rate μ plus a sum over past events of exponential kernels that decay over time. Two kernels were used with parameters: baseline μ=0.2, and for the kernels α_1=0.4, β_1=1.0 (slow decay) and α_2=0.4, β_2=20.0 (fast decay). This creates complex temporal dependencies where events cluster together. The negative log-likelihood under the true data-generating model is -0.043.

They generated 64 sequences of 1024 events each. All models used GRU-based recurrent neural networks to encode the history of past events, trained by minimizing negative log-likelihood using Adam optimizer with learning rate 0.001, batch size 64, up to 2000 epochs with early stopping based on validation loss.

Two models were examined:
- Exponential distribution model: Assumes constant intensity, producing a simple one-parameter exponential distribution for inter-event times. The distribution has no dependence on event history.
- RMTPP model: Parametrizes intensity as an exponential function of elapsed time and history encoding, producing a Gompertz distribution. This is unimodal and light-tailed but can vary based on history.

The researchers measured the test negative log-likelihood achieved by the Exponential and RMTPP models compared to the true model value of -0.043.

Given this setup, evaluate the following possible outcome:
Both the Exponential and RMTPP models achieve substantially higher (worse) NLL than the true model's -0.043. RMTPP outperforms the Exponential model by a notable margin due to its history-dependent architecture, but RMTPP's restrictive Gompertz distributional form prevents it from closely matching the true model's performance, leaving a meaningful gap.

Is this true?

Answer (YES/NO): NO